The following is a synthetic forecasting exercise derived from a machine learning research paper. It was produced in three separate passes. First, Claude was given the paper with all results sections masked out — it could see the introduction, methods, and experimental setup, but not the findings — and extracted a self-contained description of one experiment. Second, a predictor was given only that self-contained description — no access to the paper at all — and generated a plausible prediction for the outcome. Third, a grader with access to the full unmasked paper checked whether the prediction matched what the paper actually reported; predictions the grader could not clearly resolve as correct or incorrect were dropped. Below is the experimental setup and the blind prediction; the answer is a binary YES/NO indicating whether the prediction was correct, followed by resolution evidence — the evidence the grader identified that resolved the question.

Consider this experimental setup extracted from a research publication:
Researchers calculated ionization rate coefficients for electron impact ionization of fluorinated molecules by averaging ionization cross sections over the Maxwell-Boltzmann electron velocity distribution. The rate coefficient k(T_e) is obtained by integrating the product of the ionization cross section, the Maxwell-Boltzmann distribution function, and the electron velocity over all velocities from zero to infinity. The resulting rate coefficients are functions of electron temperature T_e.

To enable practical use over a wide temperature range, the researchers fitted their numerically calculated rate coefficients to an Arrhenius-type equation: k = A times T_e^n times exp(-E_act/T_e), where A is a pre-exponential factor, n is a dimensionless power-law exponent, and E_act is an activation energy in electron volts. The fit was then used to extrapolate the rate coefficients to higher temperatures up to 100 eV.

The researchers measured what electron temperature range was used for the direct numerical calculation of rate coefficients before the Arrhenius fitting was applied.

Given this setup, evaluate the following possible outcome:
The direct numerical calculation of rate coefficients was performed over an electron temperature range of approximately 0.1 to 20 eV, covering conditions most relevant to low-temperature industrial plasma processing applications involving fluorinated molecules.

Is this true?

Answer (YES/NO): NO